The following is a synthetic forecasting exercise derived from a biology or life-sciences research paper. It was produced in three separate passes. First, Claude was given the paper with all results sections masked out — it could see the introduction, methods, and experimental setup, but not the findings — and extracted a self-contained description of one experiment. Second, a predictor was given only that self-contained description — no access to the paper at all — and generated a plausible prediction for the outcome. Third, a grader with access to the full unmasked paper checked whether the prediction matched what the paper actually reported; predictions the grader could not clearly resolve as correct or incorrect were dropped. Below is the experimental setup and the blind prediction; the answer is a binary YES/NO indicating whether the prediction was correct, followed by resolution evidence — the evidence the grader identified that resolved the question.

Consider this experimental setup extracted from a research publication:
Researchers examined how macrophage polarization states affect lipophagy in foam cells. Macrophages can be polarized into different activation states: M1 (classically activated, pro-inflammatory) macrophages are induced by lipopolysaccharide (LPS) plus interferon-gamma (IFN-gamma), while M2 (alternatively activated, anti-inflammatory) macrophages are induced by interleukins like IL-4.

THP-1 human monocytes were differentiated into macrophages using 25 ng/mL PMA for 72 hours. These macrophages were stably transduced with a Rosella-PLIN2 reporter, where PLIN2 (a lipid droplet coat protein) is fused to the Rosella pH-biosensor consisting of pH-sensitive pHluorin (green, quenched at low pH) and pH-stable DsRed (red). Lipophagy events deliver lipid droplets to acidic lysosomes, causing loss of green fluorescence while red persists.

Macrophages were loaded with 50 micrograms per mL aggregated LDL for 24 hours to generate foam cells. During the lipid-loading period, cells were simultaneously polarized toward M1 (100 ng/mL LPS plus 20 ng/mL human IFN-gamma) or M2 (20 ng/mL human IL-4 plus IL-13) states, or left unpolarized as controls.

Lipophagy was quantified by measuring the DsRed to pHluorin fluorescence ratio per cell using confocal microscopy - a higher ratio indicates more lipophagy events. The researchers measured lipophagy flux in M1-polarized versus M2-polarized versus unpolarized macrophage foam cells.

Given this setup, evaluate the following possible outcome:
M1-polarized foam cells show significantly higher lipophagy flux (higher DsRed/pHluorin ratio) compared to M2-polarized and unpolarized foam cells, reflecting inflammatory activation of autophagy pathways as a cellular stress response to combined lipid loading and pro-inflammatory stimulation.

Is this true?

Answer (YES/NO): YES